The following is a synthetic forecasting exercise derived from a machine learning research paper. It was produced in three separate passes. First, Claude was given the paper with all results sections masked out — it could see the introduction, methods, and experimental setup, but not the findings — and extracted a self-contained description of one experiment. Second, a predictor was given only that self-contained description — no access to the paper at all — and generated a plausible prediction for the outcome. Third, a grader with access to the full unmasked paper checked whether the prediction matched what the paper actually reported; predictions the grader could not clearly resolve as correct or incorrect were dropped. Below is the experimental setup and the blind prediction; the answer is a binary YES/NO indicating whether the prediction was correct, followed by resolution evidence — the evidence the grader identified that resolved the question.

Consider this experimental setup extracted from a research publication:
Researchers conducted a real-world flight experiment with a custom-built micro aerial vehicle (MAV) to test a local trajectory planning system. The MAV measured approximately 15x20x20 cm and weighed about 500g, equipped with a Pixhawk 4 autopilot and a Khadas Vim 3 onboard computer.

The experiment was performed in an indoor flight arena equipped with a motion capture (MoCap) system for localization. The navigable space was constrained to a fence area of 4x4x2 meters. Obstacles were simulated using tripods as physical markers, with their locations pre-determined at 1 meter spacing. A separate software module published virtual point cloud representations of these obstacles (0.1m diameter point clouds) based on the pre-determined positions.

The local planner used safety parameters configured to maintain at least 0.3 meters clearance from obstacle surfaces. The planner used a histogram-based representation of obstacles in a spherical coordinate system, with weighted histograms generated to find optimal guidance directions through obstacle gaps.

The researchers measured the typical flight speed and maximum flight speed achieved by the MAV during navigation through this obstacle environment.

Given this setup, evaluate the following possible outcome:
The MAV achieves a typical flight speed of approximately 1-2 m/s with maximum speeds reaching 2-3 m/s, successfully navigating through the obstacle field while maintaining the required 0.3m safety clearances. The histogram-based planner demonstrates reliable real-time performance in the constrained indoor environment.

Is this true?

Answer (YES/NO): NO